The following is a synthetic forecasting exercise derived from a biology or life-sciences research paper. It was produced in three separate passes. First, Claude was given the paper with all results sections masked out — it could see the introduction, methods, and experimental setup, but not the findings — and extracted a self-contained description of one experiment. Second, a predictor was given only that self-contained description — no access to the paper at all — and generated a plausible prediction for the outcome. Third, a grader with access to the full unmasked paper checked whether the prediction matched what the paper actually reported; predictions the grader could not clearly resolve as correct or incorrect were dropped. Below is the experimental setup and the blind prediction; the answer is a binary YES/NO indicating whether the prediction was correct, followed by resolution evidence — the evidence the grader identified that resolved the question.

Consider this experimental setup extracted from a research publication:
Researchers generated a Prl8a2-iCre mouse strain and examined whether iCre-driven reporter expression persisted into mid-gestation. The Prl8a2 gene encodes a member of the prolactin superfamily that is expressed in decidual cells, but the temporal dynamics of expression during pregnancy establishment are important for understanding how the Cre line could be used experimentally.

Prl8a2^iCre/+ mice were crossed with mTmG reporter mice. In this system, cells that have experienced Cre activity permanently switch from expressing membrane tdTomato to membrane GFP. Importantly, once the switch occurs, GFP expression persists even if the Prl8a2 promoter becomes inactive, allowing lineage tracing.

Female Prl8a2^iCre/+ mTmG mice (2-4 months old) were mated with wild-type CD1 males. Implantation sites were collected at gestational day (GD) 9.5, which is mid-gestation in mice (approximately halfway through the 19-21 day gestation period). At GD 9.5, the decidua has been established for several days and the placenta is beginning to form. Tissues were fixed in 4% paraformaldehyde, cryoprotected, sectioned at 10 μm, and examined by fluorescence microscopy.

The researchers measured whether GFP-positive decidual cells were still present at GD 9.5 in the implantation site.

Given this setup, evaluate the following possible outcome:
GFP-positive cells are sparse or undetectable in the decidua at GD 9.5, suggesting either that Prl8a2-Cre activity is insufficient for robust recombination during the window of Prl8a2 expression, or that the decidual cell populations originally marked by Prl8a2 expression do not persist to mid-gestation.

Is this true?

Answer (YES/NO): NO